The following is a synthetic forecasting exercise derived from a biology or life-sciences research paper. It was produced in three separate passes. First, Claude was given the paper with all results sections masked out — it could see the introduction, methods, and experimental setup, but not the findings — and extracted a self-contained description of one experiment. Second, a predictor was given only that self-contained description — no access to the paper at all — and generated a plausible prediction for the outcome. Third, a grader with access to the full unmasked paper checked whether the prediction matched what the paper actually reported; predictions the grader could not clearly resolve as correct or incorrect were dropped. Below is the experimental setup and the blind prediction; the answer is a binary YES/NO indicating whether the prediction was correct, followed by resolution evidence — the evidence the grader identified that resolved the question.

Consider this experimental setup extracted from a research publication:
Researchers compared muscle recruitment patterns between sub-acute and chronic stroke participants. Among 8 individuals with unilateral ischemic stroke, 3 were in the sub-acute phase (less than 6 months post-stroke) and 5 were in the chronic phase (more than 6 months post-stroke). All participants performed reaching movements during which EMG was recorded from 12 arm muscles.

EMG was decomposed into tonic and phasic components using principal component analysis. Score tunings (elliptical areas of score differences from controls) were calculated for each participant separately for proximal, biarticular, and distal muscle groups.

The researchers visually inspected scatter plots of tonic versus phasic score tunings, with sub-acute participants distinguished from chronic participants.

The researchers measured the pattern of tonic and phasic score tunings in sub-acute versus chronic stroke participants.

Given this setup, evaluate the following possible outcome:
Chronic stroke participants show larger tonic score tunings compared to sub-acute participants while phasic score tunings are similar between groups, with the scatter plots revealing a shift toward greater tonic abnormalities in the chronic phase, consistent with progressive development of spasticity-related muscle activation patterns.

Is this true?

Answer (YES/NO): NO